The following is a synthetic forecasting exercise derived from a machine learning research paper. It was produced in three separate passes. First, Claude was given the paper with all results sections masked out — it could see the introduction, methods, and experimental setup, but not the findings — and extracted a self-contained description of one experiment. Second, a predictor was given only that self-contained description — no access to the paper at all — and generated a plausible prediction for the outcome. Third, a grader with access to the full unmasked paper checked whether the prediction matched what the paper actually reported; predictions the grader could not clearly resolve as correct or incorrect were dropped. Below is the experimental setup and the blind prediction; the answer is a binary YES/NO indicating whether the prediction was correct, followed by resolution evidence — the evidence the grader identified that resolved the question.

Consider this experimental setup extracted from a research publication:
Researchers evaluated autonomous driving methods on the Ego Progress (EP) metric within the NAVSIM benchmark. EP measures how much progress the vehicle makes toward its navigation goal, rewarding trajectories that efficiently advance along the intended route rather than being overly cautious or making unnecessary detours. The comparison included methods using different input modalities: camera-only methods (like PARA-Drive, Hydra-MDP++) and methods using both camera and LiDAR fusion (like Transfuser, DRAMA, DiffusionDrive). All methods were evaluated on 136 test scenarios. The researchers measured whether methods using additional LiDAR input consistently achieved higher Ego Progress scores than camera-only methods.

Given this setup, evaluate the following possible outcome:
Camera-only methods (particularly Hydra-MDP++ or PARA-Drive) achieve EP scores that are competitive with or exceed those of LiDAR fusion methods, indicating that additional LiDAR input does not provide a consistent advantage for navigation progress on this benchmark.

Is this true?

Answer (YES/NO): YES